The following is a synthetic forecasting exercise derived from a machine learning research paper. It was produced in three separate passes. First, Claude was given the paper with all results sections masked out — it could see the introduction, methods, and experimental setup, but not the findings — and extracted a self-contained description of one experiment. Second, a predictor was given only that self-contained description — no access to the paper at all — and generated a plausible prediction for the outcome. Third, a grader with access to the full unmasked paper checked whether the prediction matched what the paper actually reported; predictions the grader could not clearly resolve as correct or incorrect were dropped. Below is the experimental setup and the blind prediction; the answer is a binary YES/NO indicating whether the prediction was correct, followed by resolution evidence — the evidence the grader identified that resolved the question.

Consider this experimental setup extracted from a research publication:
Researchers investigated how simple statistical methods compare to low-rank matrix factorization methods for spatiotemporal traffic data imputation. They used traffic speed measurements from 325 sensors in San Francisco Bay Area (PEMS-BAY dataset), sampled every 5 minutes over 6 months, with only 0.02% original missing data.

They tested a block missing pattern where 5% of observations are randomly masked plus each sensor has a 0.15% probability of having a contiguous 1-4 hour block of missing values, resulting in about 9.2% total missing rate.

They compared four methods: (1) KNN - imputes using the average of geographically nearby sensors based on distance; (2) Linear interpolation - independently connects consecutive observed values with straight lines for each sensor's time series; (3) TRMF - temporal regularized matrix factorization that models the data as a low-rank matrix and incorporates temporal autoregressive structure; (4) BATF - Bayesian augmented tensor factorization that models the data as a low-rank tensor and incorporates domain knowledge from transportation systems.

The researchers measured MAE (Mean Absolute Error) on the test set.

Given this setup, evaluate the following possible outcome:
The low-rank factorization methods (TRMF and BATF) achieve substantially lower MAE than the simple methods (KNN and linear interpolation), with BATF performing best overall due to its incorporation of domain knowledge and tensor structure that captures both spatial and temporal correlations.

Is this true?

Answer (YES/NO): NO